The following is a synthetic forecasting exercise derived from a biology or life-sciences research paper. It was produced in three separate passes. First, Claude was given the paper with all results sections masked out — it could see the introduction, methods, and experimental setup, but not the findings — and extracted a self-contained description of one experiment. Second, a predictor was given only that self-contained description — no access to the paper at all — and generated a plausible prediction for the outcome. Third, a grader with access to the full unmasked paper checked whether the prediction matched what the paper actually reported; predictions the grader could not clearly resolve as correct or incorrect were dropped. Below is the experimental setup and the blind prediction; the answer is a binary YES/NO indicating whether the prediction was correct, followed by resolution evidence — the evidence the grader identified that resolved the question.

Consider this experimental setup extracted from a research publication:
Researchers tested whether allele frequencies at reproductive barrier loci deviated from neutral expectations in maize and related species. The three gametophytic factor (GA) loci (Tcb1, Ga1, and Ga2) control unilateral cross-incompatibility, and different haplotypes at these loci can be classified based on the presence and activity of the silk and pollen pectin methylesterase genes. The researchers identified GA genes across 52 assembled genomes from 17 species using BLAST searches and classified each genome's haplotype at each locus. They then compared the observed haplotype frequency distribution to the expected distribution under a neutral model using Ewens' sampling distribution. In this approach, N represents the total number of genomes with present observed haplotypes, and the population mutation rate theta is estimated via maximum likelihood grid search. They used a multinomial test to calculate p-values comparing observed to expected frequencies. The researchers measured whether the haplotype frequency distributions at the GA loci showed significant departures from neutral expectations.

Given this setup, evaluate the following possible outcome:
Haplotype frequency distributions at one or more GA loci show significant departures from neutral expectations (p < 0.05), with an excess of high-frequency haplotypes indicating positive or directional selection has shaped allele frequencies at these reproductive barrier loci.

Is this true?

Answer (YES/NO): YES